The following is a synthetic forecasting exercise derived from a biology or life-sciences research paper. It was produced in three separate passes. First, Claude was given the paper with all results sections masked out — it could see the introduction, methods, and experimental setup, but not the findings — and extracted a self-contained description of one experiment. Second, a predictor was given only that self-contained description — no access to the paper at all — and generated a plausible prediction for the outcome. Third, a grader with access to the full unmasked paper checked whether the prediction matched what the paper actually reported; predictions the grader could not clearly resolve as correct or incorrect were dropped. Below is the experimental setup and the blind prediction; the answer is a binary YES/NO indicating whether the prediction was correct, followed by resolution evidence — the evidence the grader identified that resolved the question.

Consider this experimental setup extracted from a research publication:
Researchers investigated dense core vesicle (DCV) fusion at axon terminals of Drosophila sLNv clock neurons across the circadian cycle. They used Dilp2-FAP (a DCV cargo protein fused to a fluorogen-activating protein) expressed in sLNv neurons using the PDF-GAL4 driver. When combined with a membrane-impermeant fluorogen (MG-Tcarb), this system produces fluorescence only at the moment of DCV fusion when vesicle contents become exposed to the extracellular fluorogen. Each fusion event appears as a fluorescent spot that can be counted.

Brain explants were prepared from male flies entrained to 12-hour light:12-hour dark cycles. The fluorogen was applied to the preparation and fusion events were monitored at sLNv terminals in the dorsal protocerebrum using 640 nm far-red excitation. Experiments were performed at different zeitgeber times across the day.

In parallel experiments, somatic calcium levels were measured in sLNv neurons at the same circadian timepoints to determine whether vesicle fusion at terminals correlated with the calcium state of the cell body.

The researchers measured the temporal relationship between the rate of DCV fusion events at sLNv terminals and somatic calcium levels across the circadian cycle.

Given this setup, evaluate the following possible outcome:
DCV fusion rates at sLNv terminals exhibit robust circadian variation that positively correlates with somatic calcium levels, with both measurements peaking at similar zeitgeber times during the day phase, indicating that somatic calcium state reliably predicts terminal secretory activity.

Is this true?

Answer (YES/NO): NO